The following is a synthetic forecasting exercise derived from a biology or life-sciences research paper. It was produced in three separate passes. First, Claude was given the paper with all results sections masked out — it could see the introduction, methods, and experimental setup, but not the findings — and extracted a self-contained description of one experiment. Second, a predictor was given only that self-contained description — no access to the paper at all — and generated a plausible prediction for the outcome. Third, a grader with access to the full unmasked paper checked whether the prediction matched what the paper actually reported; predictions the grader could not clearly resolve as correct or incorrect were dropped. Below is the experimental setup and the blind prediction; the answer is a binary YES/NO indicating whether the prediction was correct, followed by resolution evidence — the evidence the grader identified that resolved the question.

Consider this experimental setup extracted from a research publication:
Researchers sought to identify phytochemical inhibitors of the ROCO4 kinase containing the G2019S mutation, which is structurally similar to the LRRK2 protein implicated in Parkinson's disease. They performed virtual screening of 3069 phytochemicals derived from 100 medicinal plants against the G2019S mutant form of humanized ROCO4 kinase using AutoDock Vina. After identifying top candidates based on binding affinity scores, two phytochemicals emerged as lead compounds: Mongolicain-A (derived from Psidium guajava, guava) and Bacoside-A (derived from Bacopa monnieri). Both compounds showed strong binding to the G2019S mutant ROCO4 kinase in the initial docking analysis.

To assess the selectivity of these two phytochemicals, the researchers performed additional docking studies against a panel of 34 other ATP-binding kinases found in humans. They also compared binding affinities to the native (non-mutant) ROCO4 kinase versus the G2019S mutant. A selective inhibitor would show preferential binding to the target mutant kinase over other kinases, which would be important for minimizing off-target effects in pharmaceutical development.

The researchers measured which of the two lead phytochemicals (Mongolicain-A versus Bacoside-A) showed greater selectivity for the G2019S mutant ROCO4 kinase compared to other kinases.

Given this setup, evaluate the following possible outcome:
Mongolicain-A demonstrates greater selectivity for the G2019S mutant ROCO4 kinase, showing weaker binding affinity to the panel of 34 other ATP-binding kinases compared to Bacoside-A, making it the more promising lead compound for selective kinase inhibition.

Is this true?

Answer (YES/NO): YES